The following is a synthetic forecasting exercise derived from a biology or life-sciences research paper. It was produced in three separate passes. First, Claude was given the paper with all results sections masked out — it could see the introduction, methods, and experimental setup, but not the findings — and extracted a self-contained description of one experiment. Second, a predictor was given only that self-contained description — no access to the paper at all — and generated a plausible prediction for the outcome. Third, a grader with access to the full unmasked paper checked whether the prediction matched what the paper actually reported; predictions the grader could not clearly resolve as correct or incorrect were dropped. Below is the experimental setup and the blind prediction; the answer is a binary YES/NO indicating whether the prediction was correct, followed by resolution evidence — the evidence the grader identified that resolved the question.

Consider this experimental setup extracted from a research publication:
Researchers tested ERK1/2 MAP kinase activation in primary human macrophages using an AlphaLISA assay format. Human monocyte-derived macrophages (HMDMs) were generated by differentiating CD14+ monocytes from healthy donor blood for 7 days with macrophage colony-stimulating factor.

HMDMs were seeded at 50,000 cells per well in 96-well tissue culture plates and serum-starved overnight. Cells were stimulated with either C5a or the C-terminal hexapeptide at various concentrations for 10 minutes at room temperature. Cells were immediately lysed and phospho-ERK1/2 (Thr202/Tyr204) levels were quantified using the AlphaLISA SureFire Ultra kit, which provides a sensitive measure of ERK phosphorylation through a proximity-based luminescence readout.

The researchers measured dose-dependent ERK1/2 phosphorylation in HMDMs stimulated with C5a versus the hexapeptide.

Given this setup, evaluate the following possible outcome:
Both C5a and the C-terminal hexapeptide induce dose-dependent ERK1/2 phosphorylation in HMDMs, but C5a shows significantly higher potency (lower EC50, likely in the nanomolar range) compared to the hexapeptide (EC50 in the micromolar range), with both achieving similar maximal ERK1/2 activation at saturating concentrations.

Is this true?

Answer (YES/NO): NO